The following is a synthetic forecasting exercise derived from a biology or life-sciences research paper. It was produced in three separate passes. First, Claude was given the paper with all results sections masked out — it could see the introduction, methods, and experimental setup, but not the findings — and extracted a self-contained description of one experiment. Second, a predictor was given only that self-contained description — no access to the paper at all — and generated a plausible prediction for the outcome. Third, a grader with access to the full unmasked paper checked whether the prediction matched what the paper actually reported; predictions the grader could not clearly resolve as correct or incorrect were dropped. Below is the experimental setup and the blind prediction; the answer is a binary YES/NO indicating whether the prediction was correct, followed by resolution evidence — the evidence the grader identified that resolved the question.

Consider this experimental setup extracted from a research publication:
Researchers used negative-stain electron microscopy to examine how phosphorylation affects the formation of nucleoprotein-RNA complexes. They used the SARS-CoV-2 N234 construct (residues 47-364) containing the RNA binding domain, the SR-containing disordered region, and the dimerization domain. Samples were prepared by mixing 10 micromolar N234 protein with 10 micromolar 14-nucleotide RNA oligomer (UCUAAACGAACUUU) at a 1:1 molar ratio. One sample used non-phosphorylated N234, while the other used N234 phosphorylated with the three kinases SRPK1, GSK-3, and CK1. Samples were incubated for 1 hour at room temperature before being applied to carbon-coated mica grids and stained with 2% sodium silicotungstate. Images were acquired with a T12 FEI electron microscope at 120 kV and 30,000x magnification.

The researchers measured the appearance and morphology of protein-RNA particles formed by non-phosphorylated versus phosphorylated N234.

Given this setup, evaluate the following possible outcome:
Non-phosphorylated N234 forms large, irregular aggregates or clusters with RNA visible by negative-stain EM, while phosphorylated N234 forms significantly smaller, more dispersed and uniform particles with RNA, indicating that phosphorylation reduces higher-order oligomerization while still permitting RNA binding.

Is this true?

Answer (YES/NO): NO